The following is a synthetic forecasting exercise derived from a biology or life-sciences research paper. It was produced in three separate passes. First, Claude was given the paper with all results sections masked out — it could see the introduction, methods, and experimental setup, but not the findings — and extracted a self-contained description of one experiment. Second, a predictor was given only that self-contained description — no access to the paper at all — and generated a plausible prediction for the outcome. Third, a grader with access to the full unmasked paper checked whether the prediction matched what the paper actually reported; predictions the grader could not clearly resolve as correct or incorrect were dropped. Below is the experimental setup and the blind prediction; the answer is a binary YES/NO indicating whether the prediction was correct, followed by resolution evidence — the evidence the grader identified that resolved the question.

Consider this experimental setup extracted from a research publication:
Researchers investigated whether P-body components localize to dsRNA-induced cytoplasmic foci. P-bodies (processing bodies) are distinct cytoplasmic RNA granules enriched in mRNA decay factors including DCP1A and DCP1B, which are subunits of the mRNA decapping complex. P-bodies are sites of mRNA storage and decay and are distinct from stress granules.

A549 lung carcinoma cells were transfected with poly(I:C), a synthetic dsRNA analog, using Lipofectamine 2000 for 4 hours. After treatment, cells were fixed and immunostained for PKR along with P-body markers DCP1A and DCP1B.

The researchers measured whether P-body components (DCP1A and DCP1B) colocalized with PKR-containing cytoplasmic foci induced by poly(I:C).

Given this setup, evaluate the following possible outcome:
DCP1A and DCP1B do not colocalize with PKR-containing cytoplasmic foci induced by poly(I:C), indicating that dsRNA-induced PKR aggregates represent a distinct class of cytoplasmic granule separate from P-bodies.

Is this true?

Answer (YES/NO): YES